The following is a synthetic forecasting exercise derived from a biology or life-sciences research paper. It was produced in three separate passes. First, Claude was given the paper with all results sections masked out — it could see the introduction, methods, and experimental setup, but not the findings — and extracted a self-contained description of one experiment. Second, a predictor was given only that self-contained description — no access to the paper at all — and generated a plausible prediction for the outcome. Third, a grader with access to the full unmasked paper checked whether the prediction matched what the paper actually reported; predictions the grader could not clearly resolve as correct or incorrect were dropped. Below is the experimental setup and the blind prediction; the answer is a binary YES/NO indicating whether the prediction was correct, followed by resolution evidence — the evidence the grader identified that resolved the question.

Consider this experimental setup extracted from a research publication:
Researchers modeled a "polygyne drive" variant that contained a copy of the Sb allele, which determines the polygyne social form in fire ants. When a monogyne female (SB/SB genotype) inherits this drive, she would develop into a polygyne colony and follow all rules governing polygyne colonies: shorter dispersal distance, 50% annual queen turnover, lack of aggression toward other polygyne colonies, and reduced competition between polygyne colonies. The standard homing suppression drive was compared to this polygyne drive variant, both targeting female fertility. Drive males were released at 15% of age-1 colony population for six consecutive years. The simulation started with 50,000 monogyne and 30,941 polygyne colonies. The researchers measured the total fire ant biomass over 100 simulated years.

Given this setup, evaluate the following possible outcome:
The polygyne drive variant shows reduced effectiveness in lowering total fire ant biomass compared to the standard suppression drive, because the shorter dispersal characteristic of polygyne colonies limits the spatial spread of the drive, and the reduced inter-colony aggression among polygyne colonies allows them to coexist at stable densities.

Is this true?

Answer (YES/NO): NO